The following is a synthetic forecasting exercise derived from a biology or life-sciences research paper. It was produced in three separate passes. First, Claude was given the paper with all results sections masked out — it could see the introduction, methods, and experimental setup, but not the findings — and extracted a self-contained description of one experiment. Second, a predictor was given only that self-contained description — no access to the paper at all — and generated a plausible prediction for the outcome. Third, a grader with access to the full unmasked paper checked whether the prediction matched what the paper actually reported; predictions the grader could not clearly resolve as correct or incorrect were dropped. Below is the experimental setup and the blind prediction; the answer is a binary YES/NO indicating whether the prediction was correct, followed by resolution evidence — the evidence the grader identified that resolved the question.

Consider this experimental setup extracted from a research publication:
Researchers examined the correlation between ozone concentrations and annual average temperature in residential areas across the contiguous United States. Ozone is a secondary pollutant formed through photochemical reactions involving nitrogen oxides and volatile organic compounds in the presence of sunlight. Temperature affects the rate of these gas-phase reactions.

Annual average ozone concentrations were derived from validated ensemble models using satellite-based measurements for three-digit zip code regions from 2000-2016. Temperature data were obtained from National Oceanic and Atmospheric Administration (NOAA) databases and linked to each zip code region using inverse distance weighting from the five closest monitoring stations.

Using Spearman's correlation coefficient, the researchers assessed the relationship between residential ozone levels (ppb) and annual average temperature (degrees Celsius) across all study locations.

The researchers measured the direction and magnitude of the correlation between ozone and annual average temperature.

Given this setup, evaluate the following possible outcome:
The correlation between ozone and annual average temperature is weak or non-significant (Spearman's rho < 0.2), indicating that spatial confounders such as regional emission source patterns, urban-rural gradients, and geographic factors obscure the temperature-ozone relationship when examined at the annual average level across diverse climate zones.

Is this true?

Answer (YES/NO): NO